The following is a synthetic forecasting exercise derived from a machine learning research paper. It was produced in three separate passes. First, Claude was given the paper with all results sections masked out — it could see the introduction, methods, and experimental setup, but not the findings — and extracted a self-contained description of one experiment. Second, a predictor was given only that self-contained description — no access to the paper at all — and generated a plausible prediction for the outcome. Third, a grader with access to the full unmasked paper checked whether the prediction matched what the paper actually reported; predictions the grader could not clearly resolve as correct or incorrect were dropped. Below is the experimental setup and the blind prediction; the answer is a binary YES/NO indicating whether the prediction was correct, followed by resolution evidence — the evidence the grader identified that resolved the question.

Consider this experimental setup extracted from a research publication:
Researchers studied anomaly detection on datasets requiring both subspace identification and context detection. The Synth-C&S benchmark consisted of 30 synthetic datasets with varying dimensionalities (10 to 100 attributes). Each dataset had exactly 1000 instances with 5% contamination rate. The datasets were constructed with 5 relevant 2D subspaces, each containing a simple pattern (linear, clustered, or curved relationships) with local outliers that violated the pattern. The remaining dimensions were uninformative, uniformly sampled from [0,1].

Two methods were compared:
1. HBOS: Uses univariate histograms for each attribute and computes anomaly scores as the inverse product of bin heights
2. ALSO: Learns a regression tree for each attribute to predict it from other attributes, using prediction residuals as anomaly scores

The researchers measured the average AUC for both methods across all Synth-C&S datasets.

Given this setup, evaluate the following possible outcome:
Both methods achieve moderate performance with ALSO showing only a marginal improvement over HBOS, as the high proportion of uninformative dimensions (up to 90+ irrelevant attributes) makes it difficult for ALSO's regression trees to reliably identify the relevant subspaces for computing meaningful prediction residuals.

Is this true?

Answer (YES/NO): NO